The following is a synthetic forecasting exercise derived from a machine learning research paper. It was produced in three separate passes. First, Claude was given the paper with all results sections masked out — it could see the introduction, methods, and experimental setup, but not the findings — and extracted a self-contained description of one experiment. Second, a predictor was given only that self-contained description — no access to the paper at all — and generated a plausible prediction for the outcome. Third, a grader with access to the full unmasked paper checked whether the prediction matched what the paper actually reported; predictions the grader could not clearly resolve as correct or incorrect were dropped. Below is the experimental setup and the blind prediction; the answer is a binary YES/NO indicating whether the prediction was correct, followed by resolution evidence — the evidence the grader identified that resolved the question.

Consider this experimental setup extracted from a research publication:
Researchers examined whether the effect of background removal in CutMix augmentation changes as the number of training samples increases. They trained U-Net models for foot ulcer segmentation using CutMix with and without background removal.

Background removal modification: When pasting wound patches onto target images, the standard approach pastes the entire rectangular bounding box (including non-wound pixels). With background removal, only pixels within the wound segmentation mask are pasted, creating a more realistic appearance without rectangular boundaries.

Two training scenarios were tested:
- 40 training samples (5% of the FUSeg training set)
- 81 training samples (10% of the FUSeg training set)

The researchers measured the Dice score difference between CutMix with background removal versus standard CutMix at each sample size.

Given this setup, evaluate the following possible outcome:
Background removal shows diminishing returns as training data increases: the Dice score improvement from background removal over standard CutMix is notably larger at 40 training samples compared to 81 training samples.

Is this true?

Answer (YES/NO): NO